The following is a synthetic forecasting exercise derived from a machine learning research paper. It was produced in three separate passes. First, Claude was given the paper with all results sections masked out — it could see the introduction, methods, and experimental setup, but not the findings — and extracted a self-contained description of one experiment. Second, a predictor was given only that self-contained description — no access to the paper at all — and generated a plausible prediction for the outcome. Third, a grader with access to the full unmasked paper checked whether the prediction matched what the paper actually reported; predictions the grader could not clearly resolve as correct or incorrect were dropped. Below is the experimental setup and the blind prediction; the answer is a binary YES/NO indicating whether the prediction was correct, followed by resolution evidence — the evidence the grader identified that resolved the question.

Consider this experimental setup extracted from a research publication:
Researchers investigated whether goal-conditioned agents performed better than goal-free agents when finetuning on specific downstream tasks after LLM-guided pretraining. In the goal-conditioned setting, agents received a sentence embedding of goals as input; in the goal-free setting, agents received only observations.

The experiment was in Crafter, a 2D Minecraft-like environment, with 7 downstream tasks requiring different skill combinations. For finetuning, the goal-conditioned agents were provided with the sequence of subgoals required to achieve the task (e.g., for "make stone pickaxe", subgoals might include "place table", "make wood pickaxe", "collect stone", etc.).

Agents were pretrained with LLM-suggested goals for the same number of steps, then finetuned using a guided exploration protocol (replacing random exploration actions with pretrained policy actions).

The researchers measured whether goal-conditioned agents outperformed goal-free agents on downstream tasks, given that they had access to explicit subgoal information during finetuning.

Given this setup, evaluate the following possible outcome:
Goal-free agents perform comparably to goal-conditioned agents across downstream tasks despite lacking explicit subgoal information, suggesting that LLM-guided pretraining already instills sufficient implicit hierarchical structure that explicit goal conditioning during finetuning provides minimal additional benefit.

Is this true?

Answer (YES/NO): NO